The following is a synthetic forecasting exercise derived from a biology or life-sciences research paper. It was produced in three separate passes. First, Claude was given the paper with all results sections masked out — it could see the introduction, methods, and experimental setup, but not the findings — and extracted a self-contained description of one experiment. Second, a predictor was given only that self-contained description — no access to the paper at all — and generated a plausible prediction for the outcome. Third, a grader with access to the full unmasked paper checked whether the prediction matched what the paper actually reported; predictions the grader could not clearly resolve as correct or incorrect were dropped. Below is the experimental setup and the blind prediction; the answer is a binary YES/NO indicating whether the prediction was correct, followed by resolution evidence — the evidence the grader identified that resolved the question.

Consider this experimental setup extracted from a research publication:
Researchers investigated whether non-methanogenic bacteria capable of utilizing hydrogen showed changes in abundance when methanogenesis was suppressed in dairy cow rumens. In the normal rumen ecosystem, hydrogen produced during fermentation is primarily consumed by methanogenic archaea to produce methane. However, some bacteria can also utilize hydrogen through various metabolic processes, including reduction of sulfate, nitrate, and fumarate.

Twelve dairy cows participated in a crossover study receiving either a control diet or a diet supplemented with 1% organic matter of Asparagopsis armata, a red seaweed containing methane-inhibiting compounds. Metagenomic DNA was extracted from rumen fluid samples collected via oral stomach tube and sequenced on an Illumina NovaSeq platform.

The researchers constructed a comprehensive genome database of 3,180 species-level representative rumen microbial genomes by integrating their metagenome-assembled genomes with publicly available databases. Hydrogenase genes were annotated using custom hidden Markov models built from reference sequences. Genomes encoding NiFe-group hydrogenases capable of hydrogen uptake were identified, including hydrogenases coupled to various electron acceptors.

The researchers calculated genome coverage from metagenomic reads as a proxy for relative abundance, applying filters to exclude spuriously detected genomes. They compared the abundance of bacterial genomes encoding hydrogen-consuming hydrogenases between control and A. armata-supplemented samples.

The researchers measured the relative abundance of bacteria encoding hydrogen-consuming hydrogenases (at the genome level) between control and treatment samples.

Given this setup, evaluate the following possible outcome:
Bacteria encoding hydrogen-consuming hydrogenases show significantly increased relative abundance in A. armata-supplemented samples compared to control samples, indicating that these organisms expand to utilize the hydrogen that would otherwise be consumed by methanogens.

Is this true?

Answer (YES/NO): YES